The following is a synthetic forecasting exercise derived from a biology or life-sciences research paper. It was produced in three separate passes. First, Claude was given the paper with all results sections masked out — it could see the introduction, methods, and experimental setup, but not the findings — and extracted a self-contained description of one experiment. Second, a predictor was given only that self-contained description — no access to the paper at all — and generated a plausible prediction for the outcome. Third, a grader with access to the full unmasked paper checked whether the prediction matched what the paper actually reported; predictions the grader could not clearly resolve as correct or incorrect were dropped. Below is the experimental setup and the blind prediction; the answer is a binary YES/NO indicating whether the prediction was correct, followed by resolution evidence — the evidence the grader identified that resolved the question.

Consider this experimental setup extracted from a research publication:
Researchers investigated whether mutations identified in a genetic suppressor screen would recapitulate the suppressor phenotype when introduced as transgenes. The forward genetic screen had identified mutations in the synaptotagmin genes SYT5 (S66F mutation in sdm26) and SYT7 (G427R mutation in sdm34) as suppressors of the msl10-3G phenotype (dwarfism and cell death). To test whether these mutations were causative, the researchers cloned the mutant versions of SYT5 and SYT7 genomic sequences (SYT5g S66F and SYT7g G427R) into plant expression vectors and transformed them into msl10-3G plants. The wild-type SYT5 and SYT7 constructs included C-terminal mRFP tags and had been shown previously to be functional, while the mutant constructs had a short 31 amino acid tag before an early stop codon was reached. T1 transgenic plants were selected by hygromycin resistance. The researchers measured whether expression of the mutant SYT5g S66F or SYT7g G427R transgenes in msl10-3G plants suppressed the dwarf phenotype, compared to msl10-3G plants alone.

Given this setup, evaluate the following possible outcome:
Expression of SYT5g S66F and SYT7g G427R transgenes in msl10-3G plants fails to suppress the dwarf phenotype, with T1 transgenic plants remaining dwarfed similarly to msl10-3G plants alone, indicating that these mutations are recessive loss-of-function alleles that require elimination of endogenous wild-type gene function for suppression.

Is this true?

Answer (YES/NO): NO